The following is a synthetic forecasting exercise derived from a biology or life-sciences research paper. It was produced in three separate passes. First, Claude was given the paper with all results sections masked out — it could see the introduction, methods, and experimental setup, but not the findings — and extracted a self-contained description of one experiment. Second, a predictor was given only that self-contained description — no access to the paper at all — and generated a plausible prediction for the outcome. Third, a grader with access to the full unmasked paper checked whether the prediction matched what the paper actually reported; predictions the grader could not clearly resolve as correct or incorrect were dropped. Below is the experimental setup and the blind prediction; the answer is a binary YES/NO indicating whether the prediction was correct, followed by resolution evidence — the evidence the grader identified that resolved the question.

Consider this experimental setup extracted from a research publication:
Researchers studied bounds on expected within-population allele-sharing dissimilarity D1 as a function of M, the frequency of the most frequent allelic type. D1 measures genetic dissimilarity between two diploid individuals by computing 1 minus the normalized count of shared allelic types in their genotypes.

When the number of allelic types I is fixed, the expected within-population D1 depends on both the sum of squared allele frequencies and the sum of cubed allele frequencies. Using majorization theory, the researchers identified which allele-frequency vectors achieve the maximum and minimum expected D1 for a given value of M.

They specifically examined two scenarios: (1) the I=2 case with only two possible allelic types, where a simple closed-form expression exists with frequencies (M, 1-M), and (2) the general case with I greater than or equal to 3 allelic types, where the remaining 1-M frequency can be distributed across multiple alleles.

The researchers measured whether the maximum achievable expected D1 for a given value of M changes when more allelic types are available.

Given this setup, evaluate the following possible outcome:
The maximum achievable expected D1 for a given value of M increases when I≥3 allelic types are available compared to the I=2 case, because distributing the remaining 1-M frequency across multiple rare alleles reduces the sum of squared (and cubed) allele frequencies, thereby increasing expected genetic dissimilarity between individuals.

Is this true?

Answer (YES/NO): YES